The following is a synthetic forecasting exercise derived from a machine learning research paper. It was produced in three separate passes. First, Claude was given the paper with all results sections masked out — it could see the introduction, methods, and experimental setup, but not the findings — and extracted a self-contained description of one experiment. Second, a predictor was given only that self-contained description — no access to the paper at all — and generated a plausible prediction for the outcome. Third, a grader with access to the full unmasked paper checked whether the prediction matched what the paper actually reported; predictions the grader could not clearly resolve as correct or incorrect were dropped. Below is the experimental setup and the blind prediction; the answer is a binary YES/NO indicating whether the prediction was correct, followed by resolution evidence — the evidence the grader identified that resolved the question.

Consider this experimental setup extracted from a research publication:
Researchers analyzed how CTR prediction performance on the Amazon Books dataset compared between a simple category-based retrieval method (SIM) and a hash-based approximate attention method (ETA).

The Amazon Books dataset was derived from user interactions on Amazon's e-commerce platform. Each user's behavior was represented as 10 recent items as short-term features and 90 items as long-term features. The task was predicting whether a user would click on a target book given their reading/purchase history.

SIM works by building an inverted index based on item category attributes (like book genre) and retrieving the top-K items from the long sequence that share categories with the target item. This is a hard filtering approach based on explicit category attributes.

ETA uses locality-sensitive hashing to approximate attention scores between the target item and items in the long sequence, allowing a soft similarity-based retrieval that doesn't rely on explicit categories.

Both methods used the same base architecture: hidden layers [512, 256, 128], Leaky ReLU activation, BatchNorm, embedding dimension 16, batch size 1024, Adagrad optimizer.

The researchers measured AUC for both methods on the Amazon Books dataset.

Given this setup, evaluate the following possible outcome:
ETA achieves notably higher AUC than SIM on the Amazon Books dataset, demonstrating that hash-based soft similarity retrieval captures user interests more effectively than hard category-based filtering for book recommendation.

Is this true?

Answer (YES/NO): NO